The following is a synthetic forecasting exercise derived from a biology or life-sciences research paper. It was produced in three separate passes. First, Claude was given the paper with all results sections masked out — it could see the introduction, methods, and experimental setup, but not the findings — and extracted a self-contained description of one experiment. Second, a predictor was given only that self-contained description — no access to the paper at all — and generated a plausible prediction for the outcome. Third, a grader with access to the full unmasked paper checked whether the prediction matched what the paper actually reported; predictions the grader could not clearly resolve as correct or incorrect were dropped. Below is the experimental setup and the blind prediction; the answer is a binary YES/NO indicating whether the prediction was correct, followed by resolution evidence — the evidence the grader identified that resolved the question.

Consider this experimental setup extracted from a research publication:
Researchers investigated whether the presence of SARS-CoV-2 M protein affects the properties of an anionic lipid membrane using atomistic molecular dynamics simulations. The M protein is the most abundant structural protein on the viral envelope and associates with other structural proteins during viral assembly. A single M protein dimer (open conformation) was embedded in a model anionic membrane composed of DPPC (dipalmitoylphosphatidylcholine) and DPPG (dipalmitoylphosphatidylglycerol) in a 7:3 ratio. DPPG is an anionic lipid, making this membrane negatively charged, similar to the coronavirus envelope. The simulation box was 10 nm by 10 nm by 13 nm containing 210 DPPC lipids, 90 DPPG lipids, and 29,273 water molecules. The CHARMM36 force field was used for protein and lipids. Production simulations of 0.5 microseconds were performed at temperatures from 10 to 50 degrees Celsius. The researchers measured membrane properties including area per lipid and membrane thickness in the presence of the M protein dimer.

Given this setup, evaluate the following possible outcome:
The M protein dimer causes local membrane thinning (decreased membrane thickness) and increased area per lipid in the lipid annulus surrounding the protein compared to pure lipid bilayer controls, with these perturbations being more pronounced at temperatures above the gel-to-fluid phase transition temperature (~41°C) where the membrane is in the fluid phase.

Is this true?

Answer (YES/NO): NO